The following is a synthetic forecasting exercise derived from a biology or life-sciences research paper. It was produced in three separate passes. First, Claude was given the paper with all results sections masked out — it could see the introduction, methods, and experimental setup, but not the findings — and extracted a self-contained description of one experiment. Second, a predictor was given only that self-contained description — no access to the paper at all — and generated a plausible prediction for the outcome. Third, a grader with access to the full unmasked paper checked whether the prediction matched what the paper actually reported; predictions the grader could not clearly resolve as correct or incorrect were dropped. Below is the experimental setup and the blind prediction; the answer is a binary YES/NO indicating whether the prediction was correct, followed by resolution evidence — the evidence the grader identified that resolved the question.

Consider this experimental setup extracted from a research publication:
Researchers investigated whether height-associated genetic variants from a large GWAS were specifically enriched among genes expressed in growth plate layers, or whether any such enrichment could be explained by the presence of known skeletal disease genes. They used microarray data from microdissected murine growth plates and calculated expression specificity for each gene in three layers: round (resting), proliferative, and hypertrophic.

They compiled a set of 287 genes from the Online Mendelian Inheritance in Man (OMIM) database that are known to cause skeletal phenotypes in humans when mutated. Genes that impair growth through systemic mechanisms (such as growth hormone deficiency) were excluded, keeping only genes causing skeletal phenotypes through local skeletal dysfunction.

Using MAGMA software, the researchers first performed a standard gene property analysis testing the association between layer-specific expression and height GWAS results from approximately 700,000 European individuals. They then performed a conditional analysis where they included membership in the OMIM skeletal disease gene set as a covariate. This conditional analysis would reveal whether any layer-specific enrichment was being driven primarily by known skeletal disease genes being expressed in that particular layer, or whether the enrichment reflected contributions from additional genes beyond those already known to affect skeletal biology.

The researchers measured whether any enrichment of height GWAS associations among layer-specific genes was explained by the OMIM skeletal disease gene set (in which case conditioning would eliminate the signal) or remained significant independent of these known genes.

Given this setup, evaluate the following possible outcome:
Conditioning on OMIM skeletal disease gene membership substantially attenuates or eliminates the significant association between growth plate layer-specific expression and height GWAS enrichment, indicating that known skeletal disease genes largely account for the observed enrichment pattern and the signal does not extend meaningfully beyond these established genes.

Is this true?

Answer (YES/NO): NO